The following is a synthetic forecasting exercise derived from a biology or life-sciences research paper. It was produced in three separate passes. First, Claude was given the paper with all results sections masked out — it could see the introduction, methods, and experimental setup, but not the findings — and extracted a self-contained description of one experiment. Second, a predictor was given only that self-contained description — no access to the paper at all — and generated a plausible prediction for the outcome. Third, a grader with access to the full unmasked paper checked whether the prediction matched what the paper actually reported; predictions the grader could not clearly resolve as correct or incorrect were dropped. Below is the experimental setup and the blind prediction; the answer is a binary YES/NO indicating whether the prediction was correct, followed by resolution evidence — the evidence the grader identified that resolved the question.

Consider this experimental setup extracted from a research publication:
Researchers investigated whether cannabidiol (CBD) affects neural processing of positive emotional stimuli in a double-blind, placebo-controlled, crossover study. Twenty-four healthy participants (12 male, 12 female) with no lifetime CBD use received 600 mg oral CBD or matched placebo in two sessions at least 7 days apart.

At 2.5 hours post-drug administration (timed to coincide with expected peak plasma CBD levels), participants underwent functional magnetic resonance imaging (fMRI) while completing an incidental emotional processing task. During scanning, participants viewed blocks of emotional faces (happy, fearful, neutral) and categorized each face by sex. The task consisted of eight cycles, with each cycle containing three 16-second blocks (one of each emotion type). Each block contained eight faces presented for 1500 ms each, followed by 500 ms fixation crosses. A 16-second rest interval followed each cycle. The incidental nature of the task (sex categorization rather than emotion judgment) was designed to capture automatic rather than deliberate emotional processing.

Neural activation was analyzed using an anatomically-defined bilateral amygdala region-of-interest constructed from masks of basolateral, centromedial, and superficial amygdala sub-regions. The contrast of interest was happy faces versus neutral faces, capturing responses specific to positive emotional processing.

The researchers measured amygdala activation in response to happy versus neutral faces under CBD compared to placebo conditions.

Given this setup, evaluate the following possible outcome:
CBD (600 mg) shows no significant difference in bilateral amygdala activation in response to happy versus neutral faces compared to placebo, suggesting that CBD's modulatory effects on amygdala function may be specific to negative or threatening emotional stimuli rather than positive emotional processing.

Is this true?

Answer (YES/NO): YES